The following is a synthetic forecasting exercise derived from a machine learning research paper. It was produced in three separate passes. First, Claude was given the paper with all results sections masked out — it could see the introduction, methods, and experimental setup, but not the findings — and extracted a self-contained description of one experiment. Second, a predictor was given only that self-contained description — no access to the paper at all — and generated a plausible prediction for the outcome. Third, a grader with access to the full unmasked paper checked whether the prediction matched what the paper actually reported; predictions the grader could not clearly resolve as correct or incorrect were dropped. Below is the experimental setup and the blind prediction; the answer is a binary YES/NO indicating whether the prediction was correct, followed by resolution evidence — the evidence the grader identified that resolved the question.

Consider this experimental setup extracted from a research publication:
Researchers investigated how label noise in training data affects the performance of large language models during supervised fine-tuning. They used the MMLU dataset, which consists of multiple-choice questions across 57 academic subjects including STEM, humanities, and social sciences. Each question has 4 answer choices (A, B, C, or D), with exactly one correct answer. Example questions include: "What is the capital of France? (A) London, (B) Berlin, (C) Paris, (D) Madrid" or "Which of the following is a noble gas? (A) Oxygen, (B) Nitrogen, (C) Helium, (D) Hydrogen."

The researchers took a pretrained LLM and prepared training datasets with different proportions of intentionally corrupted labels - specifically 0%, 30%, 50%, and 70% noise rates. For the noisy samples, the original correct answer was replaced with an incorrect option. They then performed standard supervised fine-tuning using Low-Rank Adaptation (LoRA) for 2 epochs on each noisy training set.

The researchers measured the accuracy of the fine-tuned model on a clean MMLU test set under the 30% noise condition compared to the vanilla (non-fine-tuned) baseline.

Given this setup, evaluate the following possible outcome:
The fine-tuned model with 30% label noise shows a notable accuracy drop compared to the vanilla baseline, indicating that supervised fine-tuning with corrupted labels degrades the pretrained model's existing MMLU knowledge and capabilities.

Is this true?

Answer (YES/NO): YES